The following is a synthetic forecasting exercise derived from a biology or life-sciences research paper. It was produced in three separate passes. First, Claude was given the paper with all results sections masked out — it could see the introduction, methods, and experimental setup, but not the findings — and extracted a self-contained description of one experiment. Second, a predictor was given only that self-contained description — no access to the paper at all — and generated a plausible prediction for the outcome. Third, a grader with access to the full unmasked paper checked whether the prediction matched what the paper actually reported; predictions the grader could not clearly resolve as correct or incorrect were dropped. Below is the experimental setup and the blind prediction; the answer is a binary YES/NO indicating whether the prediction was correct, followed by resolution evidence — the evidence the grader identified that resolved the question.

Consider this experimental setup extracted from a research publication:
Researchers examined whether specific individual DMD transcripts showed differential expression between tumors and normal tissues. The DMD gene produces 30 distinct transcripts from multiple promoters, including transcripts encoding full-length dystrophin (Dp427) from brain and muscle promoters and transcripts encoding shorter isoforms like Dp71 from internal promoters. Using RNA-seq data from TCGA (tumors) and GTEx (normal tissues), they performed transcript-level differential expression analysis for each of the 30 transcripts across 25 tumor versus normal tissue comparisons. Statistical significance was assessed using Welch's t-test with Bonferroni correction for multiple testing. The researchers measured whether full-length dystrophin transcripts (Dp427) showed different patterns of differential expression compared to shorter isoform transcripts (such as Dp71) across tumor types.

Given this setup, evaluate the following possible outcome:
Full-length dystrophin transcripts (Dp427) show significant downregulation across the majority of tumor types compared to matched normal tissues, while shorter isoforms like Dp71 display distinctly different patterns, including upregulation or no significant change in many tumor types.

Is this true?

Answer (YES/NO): YES